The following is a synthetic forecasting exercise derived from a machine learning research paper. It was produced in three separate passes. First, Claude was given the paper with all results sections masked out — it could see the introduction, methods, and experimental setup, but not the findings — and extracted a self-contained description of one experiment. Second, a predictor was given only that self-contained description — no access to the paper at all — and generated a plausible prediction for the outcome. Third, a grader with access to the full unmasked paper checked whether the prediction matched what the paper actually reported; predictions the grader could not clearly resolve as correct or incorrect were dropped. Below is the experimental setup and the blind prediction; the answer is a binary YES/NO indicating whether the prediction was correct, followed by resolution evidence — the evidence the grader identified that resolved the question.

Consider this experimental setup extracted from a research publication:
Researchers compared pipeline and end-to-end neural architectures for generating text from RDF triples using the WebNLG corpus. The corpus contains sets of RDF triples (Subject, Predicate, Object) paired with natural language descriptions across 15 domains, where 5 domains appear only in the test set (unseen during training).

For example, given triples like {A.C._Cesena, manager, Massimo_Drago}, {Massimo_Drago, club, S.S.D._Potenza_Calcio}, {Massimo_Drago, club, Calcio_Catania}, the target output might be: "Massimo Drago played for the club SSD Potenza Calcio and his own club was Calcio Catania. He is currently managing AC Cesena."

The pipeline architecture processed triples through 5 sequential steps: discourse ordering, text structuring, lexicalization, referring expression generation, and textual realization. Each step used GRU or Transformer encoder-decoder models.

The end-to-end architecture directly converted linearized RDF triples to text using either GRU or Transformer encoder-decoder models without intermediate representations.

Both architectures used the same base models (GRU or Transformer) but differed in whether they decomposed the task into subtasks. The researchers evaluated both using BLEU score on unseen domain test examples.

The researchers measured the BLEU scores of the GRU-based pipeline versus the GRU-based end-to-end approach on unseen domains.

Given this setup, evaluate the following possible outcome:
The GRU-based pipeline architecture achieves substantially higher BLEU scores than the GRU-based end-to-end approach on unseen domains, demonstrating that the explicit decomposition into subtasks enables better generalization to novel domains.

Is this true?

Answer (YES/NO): YES